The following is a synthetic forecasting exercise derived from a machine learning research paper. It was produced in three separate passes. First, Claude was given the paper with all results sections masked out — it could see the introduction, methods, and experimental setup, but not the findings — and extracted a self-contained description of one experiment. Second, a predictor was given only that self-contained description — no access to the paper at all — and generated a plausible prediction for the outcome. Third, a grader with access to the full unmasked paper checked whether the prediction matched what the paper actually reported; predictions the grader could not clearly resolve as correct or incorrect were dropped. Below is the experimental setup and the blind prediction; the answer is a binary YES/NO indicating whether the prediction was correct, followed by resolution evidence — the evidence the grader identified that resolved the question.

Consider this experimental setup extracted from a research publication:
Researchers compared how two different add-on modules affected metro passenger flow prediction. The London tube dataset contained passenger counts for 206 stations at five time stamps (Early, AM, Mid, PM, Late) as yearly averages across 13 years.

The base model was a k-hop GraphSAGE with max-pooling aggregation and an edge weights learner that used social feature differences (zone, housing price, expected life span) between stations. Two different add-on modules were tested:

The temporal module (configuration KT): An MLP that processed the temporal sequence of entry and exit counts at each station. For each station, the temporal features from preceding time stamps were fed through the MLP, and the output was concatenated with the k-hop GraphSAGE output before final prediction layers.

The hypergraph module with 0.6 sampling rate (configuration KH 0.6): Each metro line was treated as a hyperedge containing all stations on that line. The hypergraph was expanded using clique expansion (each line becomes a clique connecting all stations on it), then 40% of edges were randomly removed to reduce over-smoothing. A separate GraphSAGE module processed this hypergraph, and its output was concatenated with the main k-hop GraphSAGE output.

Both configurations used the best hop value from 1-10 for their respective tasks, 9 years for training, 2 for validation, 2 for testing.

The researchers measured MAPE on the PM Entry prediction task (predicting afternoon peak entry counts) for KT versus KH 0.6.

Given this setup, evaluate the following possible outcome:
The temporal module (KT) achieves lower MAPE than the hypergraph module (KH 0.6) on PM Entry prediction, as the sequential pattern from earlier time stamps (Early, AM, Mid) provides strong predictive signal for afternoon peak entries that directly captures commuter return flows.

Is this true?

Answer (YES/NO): NO